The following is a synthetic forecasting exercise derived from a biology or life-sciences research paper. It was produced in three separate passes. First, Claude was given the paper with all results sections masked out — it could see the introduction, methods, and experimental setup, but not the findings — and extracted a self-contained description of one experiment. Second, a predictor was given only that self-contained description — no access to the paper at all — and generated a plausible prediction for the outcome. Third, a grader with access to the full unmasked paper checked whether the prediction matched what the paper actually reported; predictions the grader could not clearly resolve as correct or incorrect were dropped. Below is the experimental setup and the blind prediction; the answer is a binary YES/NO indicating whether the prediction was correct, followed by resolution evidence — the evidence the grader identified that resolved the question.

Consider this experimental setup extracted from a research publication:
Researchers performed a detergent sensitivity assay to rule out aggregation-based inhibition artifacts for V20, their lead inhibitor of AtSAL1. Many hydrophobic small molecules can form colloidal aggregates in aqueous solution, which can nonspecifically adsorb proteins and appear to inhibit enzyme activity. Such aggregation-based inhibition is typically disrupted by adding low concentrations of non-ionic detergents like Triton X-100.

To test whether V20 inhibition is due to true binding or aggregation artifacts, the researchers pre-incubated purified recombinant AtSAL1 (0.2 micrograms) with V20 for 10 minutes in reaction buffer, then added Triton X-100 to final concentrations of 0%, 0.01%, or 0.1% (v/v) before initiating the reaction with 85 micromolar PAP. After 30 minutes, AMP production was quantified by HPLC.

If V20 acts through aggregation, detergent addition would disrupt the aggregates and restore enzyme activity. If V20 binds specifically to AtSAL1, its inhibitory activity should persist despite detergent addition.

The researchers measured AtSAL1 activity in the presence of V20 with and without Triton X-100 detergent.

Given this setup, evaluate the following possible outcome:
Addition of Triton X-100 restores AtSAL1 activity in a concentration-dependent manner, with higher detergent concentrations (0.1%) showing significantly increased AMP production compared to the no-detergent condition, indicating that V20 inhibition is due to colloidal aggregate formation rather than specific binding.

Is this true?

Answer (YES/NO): NO